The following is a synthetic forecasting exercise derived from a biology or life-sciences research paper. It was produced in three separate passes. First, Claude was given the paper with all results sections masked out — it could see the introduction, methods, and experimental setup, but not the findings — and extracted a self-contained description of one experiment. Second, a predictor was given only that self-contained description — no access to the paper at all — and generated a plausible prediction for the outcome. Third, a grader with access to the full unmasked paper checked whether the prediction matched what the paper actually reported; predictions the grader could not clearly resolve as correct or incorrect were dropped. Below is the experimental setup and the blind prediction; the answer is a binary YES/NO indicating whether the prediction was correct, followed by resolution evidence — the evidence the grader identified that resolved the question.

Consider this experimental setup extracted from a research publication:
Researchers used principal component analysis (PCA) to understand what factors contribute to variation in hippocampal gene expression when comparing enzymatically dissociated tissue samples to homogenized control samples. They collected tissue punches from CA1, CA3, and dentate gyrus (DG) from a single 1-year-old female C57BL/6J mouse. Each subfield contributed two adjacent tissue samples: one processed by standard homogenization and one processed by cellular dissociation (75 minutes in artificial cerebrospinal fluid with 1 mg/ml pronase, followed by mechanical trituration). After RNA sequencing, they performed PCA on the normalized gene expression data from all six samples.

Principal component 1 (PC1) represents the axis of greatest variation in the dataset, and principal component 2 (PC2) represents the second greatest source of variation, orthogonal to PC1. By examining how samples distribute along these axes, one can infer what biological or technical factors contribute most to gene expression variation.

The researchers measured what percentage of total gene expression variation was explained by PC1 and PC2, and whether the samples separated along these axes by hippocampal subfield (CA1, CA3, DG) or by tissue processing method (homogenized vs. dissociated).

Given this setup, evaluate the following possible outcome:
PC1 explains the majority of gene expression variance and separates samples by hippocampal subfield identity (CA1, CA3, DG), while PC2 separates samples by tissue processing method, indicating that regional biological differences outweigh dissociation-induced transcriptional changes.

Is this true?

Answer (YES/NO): NO